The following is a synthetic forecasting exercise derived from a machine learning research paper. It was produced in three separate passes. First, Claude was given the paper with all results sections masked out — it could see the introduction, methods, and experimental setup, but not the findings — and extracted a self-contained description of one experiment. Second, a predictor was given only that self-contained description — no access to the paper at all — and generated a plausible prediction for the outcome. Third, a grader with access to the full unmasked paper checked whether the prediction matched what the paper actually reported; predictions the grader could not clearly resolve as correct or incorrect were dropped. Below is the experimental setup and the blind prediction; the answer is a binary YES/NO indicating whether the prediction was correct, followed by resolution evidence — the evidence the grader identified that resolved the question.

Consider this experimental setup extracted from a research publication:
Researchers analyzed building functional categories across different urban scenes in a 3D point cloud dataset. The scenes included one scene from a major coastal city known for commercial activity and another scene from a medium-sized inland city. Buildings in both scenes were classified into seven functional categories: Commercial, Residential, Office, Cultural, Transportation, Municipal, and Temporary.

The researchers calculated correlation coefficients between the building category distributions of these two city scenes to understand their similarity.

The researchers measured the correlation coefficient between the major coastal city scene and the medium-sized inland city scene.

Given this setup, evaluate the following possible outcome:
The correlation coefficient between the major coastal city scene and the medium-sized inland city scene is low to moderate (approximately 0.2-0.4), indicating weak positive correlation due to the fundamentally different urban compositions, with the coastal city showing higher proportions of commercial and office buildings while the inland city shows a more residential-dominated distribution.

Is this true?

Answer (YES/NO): NO